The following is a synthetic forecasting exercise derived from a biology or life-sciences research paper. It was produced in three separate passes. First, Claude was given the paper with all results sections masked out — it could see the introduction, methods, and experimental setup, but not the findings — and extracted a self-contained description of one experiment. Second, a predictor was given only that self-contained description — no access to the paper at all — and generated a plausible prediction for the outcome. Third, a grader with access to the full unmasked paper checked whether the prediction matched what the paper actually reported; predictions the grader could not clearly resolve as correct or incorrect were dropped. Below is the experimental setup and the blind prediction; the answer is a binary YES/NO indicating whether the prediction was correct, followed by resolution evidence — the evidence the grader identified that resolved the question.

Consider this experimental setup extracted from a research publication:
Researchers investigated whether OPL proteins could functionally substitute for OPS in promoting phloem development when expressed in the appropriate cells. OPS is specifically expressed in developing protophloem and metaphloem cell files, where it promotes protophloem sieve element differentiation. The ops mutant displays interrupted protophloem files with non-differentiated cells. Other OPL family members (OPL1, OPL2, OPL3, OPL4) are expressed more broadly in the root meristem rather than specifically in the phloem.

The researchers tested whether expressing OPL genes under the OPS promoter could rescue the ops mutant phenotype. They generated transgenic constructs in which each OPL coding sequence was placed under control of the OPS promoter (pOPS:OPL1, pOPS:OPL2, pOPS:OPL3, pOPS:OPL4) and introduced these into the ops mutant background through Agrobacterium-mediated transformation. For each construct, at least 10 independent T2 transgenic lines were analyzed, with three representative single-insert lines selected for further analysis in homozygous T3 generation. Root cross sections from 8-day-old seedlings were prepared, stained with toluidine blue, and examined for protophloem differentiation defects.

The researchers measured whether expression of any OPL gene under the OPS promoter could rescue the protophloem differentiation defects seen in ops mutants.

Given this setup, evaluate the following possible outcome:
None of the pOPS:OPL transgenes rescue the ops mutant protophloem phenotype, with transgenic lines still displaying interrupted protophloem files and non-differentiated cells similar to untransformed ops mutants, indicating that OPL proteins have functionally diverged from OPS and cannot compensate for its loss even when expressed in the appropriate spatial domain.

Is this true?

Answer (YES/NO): NO